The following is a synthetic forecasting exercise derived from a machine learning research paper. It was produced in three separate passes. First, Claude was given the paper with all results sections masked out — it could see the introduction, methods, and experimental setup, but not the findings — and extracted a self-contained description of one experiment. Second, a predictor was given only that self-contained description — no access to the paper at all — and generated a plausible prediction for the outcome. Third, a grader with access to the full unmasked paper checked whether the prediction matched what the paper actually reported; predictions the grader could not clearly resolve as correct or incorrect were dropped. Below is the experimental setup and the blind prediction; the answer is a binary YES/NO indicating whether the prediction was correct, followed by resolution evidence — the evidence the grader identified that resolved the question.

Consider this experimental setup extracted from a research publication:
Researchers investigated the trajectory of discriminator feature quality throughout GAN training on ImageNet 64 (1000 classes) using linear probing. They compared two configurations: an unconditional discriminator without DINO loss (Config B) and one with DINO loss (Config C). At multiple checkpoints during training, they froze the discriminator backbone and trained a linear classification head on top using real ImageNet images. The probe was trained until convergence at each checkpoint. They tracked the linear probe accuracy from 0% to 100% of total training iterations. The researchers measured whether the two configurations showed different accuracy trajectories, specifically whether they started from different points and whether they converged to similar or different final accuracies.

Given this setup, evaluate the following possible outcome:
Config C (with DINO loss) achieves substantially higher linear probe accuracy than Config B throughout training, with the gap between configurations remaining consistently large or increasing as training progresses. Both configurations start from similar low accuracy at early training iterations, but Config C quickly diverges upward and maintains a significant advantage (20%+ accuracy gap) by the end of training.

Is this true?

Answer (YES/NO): NO